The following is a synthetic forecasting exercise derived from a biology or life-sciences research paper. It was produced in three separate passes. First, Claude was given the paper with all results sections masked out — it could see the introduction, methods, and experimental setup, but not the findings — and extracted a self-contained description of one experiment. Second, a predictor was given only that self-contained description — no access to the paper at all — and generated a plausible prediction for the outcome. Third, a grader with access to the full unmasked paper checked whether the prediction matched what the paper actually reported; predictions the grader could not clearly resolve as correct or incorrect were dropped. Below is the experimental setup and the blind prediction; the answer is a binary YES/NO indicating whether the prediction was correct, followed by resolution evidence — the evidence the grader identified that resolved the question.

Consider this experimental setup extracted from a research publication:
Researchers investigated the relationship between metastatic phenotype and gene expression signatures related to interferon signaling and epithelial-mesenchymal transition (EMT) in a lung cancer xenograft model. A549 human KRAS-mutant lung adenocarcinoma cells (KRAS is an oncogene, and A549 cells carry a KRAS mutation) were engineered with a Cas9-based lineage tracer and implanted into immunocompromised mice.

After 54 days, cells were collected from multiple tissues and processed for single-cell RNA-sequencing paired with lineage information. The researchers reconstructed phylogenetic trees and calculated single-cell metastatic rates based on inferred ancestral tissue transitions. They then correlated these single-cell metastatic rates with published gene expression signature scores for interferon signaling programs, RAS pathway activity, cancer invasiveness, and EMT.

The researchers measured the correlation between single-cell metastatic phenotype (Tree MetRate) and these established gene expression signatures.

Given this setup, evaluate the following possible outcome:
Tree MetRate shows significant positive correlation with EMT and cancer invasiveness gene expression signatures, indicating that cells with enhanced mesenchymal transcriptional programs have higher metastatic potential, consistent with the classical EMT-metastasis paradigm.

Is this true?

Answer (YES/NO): YES